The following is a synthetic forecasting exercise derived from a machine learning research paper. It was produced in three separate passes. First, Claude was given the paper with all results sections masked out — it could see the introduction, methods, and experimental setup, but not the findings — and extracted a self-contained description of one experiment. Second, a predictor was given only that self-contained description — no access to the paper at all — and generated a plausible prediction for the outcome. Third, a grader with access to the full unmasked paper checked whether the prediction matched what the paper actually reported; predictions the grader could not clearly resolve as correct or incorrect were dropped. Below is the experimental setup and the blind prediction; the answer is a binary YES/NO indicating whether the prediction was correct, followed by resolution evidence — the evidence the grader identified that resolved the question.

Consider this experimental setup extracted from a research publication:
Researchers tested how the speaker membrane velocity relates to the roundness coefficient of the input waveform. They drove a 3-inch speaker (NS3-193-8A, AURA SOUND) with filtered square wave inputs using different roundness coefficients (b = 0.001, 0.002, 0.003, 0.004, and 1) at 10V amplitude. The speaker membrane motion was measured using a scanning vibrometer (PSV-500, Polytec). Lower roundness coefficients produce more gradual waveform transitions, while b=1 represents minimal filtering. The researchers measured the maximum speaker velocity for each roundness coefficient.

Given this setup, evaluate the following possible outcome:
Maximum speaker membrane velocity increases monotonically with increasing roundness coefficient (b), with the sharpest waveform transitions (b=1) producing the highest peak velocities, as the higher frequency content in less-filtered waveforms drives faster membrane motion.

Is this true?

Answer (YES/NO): YES